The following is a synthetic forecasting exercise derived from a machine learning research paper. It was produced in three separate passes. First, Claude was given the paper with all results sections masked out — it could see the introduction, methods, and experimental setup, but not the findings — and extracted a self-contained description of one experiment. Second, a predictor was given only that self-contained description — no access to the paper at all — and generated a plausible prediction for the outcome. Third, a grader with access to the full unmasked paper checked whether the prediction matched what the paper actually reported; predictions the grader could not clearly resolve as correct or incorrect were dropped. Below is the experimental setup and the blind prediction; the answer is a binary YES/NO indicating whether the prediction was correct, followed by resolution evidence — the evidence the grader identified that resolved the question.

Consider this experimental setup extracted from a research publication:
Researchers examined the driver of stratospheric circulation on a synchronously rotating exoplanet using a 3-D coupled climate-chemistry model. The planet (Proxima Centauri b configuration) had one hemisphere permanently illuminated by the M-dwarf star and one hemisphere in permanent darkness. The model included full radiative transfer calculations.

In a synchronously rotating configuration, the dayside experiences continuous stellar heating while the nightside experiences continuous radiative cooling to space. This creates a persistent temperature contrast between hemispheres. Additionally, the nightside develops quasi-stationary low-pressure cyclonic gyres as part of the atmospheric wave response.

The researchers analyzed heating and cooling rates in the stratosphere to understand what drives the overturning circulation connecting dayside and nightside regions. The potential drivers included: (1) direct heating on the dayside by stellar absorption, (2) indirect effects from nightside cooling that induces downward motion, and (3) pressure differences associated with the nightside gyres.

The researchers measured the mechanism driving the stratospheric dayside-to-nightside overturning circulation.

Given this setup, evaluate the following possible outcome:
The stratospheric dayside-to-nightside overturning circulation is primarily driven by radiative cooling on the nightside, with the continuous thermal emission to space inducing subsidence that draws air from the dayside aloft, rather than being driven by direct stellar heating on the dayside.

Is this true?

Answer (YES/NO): NO